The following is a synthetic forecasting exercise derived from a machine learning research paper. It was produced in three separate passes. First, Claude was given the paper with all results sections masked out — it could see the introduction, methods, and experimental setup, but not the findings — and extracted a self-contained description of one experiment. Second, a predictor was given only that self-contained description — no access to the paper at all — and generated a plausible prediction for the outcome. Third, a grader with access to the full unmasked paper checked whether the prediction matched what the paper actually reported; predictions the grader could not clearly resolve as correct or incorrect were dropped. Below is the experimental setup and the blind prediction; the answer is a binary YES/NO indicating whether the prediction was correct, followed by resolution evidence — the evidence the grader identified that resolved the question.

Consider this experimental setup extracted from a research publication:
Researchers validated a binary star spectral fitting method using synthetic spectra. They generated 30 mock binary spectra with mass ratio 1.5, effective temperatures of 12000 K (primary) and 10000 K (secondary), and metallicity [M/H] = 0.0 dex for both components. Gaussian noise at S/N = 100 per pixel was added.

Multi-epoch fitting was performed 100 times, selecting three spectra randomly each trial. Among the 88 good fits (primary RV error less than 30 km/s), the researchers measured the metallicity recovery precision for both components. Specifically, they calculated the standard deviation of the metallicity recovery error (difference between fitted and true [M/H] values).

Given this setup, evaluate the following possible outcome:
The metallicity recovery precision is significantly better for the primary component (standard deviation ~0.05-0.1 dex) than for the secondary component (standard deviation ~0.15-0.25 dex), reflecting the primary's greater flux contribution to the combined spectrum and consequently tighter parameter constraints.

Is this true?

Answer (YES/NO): NO